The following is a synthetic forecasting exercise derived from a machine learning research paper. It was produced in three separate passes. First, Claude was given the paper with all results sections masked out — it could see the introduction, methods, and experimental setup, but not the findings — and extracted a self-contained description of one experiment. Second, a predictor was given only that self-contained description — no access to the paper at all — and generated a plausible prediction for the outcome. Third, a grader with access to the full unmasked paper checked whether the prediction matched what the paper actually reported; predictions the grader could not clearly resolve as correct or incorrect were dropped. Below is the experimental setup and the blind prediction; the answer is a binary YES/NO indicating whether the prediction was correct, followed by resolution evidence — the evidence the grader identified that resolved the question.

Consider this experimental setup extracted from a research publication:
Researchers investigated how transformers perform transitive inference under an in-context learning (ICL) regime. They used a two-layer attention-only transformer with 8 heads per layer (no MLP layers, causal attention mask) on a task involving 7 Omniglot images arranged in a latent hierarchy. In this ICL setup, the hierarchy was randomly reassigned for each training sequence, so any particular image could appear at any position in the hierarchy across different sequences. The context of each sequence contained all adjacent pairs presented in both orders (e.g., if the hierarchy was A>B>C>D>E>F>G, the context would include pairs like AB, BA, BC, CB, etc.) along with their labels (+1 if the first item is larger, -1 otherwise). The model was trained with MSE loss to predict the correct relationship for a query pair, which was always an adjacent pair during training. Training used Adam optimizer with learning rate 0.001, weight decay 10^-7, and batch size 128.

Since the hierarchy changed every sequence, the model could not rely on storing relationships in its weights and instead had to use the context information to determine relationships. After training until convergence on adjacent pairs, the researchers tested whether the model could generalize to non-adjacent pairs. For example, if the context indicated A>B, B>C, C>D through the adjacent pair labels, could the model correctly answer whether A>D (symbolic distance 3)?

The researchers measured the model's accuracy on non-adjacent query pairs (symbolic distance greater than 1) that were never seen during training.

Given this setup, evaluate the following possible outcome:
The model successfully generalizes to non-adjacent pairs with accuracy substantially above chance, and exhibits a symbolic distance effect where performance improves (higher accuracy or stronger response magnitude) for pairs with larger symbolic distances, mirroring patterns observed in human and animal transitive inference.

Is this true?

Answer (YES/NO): NO